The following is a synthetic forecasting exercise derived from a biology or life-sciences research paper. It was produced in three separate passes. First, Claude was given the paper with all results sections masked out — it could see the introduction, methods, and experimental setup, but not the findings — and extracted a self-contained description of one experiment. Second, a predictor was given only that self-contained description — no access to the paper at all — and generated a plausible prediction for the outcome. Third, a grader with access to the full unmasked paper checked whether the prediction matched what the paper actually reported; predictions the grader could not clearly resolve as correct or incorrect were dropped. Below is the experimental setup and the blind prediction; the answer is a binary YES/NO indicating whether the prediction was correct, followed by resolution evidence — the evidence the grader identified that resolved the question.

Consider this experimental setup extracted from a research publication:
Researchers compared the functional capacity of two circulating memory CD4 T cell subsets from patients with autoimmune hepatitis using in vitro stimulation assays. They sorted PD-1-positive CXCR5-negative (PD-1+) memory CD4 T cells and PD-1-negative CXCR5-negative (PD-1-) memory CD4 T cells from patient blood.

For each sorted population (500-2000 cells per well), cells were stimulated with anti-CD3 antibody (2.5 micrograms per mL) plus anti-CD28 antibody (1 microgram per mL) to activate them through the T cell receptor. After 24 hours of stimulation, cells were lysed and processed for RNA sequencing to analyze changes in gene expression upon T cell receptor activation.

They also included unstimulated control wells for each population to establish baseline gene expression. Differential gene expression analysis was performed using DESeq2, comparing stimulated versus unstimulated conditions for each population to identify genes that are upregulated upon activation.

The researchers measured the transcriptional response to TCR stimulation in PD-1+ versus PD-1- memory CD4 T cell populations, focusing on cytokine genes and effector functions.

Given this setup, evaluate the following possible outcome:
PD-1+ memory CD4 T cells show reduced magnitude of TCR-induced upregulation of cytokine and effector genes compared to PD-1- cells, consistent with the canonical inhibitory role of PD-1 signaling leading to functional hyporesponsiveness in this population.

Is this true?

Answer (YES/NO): NO